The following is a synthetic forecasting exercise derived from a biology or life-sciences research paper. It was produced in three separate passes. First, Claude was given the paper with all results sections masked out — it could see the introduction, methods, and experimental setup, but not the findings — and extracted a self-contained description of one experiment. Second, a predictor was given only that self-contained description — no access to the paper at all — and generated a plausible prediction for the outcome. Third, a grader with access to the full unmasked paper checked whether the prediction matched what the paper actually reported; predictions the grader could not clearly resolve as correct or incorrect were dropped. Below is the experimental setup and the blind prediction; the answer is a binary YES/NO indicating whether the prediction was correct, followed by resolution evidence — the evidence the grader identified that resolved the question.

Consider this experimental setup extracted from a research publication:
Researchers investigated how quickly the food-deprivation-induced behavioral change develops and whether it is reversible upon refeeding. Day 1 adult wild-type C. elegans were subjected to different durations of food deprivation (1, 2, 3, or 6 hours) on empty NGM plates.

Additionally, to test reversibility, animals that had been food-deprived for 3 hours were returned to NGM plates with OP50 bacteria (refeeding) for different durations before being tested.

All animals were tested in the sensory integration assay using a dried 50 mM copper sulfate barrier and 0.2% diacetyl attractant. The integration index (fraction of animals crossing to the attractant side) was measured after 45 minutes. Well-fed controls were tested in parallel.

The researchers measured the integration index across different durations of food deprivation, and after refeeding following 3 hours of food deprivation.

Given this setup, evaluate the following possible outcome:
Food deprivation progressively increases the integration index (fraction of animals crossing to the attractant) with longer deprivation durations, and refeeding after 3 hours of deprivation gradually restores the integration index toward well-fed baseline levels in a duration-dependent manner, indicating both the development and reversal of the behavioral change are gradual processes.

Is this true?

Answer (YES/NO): YES